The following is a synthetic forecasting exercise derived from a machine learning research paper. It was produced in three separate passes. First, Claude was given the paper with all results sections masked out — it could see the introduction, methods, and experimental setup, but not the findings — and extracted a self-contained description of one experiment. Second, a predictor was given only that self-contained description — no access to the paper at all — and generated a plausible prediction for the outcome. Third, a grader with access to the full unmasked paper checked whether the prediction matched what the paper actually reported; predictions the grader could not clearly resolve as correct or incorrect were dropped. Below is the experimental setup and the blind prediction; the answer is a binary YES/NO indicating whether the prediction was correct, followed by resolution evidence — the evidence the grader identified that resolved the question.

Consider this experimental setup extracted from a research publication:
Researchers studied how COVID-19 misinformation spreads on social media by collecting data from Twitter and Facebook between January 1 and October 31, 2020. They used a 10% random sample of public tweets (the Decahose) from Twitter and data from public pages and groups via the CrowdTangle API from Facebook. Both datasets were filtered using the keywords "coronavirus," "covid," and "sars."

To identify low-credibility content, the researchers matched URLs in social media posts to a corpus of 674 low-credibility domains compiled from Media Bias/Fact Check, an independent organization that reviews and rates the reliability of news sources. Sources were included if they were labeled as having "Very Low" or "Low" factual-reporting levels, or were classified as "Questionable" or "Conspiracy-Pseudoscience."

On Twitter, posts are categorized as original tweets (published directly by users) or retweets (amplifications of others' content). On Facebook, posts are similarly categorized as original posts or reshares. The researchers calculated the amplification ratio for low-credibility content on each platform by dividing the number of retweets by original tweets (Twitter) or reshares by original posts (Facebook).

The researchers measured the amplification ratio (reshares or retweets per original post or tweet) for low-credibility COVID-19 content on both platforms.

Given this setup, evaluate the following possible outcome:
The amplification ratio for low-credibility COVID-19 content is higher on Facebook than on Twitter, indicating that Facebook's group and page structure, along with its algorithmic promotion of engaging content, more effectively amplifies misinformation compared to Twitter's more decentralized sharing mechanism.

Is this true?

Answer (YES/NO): NO